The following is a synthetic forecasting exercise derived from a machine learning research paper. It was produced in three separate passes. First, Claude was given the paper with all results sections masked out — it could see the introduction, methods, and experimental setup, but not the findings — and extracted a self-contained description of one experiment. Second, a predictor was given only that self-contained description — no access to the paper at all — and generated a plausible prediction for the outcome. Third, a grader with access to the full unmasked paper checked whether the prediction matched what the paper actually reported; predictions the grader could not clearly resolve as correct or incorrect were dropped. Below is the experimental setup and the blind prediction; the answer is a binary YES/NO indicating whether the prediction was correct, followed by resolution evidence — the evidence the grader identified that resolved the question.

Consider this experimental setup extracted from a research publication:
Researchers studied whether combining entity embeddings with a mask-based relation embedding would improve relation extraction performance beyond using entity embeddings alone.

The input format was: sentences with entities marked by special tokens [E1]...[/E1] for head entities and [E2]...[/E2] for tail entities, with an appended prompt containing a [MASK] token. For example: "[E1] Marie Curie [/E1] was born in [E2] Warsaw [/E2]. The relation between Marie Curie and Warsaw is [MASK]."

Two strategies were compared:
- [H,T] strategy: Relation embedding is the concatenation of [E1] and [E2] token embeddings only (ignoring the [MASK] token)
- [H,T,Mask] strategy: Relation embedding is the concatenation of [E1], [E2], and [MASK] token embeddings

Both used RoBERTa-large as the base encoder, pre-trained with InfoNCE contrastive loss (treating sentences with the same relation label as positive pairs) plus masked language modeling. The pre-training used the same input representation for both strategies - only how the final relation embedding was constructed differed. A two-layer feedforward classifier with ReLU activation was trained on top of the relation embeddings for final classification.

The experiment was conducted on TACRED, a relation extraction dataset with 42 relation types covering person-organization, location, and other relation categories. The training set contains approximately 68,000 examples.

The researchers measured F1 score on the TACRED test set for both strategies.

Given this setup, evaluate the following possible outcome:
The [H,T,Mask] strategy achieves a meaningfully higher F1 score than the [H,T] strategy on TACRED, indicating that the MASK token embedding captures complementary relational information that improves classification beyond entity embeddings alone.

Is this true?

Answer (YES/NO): YES